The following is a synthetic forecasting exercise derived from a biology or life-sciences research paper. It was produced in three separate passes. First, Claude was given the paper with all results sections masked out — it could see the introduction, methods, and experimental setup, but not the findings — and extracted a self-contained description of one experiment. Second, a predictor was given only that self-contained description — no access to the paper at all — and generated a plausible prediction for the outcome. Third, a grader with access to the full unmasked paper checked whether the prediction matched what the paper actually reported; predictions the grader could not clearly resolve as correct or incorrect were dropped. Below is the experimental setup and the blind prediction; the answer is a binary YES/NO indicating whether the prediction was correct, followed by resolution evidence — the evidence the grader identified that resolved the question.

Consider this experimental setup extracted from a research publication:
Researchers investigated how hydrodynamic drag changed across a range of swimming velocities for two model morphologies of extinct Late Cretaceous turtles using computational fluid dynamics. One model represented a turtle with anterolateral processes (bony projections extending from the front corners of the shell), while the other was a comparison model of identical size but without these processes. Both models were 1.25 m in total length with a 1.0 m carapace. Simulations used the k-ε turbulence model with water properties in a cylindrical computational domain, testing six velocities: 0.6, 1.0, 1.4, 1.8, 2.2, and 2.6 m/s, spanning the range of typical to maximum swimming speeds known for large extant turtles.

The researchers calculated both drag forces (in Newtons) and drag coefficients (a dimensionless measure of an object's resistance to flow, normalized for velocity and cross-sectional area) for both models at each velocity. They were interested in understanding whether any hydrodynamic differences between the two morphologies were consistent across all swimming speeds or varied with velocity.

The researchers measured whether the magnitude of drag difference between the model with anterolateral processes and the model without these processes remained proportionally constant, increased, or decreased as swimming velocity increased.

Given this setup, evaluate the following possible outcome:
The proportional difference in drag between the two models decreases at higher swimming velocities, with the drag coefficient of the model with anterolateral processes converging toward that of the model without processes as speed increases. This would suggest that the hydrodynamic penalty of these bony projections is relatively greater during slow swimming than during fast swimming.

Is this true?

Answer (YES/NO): NO